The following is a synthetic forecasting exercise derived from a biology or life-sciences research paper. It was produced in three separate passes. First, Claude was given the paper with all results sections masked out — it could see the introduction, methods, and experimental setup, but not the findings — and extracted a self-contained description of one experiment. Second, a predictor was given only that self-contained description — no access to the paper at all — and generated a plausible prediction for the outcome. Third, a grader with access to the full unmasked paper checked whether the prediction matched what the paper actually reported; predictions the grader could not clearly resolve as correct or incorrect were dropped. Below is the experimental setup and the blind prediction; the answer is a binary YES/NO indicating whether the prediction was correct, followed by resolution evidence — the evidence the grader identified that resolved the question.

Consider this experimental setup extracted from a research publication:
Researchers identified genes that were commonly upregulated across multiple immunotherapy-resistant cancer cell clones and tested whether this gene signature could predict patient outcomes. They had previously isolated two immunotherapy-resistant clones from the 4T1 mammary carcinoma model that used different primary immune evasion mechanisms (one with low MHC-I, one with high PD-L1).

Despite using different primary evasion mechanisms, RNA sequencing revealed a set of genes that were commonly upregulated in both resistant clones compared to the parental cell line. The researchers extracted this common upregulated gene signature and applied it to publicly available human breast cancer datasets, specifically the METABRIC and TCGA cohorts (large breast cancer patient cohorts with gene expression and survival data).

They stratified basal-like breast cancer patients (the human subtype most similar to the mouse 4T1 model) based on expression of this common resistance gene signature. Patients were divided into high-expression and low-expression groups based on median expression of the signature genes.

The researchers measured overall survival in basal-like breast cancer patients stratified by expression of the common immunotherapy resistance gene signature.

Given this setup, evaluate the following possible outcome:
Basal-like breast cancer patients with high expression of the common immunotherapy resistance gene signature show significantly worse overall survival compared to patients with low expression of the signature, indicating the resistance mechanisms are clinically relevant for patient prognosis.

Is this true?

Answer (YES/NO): YES